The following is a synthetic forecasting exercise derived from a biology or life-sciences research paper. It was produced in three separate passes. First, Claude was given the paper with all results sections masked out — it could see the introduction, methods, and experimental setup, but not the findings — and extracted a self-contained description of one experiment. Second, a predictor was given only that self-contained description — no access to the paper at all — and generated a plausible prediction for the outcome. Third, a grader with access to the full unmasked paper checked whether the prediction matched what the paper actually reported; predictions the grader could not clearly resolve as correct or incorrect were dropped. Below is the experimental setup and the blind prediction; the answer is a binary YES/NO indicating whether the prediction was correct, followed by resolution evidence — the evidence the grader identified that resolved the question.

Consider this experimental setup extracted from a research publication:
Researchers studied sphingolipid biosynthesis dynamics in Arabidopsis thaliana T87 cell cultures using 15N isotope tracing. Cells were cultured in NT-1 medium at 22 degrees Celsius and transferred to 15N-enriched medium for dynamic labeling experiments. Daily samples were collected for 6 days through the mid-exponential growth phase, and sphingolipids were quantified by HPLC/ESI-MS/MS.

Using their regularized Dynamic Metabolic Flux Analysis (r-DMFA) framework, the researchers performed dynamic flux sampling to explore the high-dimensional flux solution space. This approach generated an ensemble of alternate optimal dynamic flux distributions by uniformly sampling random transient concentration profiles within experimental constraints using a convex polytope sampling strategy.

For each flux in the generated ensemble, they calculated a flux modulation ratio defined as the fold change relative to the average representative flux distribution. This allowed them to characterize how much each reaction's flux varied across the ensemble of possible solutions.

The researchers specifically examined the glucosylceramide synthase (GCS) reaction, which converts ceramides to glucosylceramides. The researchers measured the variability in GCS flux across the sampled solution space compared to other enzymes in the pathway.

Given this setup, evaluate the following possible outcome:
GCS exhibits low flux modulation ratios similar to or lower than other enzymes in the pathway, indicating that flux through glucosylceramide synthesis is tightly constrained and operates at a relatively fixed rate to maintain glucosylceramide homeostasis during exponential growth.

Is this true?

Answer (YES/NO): NO